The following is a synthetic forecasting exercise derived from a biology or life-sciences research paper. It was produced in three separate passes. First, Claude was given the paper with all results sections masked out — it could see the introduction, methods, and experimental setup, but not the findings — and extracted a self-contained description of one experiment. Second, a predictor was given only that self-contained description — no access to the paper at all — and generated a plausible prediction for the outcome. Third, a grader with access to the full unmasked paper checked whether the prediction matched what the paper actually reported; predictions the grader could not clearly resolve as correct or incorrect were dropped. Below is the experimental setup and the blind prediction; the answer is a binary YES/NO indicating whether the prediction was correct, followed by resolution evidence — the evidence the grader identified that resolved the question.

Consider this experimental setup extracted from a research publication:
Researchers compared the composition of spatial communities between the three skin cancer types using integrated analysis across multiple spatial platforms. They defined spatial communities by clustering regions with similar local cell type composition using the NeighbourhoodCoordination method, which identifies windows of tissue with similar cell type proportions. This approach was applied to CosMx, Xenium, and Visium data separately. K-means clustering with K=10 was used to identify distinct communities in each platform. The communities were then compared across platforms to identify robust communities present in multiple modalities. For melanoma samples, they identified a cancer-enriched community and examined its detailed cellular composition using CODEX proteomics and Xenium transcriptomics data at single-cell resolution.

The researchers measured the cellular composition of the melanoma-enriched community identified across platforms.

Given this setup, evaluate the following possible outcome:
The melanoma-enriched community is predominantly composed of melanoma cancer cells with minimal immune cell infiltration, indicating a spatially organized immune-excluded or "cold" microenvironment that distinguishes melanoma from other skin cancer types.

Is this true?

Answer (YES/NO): NO